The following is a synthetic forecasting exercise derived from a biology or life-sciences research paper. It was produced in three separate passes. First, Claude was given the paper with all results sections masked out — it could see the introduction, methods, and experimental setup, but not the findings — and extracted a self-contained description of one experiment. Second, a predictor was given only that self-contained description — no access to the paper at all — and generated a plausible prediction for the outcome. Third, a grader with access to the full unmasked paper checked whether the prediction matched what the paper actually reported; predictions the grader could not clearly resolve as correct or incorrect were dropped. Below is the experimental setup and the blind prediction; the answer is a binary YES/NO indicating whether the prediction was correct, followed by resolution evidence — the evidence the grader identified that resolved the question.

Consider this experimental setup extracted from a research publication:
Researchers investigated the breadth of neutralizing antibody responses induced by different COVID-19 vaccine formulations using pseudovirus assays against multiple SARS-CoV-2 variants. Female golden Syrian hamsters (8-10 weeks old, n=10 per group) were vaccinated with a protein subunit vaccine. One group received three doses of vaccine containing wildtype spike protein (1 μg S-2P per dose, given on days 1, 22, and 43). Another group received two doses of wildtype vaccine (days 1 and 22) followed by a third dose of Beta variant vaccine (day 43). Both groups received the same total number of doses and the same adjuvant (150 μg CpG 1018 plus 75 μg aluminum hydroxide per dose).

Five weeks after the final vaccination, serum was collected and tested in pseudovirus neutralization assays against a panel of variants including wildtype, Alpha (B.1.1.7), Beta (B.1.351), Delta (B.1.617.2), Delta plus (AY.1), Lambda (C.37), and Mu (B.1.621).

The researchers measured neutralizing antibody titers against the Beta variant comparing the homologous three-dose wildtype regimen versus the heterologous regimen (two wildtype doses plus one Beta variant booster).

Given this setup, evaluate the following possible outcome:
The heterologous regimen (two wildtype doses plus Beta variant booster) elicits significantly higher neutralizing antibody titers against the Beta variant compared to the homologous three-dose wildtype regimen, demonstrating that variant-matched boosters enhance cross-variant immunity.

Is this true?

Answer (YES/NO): YES